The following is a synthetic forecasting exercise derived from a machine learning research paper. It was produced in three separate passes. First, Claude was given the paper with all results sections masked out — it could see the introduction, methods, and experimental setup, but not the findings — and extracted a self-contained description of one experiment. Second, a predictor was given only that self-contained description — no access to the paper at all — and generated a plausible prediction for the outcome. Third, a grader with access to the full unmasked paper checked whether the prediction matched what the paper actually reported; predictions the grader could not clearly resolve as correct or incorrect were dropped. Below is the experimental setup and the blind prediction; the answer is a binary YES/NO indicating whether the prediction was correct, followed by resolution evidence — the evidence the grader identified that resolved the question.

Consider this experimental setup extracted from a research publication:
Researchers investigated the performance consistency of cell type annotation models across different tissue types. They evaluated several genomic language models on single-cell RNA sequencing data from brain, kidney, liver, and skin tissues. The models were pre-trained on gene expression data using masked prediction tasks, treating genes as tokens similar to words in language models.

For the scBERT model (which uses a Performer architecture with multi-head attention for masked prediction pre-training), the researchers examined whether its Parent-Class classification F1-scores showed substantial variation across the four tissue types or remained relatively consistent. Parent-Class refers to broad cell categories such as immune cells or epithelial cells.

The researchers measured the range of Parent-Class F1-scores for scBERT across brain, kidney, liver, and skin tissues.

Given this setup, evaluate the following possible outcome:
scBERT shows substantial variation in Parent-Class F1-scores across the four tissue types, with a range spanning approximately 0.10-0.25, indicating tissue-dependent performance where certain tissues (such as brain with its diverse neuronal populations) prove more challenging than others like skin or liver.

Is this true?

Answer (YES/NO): NO